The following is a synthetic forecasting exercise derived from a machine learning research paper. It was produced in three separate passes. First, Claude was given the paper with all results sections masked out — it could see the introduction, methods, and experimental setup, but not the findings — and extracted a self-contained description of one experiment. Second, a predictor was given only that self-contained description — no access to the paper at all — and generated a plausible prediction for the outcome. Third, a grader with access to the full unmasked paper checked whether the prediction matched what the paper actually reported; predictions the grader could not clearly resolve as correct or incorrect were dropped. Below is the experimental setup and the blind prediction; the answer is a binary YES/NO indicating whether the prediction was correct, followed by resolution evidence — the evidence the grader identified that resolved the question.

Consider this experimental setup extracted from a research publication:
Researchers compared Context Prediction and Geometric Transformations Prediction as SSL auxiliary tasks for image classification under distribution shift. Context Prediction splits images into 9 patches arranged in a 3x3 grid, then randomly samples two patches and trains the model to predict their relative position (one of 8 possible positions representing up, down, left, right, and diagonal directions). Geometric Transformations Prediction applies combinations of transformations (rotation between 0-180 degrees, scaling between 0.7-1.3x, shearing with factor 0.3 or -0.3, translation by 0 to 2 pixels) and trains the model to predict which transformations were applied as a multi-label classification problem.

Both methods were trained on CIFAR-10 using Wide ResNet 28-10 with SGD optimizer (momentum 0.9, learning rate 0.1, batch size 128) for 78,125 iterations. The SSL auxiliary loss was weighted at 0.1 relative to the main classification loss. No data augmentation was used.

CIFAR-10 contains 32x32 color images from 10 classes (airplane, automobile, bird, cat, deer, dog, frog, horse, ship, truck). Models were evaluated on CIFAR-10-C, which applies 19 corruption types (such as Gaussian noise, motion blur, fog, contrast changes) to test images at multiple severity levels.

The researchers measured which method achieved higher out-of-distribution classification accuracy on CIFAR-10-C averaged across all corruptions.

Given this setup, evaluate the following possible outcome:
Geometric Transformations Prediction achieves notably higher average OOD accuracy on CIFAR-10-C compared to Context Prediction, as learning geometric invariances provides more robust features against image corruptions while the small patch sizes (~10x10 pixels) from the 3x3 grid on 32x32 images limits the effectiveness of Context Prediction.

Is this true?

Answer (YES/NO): YES